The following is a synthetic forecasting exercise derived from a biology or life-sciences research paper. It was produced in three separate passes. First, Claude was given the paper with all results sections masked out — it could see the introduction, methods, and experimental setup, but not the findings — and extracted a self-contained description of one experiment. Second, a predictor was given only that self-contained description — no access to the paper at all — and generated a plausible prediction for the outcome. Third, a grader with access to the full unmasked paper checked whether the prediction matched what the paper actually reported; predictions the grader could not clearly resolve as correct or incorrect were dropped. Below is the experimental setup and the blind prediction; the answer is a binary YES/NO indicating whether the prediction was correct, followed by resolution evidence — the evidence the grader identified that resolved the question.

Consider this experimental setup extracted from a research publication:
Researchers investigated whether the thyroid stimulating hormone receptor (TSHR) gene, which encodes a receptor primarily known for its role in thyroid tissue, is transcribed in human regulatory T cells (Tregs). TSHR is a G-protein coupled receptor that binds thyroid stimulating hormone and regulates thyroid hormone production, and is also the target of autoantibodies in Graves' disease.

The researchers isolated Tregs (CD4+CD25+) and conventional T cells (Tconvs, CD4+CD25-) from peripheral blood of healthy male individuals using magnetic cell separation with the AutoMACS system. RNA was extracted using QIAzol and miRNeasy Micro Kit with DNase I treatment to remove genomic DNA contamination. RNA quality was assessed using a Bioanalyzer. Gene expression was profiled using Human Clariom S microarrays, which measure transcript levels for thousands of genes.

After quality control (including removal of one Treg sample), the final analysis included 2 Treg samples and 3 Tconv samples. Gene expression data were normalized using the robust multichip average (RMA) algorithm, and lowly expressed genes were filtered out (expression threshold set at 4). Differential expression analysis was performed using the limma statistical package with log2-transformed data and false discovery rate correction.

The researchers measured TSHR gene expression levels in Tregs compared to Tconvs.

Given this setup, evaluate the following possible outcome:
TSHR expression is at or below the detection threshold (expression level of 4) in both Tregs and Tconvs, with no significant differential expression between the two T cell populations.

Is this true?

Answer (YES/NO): NO